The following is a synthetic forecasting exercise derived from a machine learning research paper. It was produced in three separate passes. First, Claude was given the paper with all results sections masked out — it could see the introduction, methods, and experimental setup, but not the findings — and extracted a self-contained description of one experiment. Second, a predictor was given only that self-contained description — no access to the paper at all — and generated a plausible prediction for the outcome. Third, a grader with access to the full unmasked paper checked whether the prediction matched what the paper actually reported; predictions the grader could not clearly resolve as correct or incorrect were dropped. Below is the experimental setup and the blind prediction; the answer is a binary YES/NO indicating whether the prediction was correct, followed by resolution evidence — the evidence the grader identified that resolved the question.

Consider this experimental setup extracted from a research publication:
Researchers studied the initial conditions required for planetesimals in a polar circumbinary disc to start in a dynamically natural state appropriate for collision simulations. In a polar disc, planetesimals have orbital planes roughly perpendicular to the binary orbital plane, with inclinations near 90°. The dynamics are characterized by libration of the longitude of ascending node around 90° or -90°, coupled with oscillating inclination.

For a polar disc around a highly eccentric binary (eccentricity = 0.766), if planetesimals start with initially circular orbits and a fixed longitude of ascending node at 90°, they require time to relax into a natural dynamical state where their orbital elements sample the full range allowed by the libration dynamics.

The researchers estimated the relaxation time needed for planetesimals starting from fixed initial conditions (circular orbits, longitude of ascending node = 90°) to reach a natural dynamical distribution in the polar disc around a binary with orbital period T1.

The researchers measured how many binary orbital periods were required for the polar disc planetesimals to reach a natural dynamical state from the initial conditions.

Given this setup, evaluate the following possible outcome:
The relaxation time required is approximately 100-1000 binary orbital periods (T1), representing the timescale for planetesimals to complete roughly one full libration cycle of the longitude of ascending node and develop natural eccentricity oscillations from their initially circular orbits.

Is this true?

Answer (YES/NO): YES